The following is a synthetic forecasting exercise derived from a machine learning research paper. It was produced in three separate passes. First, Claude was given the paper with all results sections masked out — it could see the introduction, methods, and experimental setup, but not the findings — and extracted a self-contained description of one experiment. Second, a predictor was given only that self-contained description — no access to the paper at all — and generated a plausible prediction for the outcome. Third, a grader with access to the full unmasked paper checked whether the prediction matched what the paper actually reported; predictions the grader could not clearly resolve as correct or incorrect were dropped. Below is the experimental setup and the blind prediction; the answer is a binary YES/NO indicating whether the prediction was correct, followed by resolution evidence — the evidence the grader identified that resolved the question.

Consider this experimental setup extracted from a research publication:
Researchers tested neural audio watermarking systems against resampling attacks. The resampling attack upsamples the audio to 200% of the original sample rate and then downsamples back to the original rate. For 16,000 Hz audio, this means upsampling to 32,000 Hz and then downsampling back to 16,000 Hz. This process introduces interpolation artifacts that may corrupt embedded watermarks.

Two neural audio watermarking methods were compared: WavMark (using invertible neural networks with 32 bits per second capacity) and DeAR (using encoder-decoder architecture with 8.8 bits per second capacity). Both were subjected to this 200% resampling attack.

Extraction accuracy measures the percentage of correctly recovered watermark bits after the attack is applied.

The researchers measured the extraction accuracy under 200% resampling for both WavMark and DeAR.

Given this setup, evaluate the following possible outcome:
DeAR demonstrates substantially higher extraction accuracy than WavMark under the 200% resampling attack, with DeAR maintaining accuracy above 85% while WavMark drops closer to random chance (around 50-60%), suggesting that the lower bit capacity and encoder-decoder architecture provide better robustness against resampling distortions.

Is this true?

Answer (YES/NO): NO